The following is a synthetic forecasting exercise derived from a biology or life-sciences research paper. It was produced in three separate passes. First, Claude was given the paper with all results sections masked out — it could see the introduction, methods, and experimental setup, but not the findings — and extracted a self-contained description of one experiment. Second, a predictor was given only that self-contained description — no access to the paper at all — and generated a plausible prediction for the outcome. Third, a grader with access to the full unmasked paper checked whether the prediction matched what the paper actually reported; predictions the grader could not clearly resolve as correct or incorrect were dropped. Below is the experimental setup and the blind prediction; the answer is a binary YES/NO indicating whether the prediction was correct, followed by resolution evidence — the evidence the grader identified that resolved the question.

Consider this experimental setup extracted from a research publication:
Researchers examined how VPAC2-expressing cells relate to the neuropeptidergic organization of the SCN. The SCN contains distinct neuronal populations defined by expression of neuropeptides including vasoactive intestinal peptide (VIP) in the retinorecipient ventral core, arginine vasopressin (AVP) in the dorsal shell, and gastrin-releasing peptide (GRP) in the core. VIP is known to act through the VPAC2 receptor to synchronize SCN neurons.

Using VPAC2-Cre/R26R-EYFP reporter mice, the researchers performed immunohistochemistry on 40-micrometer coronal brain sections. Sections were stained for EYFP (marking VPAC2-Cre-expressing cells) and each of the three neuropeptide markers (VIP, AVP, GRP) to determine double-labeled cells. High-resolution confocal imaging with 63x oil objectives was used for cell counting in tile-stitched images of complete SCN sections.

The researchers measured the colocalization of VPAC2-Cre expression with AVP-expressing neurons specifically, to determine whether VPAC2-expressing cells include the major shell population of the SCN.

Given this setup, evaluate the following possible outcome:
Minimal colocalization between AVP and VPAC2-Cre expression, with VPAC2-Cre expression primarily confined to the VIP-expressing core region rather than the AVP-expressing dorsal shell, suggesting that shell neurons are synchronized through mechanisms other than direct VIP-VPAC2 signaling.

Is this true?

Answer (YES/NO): NO